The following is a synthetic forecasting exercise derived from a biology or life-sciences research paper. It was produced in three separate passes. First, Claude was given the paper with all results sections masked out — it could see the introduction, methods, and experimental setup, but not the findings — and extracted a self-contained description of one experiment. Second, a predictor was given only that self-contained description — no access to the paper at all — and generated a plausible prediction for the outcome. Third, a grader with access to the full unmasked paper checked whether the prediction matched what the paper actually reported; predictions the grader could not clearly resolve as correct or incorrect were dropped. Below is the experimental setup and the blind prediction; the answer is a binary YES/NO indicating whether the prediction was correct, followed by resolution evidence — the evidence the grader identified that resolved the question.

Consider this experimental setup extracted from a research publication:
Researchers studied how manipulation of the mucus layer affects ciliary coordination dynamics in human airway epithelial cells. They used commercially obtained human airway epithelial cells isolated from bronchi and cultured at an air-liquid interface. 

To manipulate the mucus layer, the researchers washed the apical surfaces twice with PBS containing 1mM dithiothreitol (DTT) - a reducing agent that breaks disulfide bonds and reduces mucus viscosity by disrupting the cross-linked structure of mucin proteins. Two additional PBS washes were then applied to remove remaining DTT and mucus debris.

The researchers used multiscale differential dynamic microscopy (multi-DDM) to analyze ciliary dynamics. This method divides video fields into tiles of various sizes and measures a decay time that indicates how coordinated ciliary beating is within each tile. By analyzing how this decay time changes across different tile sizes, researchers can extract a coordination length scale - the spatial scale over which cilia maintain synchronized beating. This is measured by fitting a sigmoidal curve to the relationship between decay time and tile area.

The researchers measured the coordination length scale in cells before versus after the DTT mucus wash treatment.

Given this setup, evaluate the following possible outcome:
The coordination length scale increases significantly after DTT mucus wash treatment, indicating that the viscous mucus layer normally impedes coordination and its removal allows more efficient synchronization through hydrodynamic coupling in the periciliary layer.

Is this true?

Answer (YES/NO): NO